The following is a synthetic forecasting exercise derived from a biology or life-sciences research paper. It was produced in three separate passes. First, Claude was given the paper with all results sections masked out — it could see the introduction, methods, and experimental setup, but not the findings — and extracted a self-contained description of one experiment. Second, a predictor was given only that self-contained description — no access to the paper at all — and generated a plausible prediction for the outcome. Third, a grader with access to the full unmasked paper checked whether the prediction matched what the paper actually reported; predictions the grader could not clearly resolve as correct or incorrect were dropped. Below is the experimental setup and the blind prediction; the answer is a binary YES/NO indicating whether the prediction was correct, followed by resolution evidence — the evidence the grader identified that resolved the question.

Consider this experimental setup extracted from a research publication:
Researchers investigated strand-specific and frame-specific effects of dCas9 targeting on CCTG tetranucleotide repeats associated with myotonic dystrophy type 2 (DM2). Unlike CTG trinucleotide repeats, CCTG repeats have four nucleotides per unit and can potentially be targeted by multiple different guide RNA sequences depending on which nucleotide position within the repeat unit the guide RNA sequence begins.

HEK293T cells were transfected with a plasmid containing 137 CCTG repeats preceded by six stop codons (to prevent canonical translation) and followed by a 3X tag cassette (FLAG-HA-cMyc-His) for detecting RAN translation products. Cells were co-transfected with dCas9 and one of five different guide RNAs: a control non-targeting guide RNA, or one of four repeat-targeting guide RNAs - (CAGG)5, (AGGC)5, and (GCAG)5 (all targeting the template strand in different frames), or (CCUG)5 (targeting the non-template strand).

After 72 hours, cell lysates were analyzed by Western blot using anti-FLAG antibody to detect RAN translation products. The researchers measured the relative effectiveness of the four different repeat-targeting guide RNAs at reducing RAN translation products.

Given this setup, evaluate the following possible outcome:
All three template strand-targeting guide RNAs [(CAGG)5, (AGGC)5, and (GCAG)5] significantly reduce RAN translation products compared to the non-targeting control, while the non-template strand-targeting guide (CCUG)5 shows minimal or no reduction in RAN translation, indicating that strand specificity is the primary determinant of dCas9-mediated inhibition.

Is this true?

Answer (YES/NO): NO